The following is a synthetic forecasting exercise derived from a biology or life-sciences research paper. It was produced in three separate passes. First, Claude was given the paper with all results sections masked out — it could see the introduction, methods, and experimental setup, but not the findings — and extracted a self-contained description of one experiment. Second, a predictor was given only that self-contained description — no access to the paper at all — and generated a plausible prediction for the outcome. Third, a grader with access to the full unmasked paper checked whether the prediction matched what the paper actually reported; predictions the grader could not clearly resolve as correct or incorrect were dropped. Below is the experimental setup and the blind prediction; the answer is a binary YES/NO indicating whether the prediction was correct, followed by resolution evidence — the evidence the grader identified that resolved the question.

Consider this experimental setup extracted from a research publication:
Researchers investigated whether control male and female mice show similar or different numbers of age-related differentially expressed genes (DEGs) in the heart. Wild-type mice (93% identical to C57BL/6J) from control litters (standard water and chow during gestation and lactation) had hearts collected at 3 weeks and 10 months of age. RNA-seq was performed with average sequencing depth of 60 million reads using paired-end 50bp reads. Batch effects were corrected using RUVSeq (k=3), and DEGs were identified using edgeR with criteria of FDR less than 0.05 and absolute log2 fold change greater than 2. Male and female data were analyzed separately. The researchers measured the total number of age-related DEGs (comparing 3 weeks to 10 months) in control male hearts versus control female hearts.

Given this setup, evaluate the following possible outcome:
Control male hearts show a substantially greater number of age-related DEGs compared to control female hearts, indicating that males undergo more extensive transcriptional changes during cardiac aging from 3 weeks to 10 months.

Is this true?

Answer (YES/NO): NO